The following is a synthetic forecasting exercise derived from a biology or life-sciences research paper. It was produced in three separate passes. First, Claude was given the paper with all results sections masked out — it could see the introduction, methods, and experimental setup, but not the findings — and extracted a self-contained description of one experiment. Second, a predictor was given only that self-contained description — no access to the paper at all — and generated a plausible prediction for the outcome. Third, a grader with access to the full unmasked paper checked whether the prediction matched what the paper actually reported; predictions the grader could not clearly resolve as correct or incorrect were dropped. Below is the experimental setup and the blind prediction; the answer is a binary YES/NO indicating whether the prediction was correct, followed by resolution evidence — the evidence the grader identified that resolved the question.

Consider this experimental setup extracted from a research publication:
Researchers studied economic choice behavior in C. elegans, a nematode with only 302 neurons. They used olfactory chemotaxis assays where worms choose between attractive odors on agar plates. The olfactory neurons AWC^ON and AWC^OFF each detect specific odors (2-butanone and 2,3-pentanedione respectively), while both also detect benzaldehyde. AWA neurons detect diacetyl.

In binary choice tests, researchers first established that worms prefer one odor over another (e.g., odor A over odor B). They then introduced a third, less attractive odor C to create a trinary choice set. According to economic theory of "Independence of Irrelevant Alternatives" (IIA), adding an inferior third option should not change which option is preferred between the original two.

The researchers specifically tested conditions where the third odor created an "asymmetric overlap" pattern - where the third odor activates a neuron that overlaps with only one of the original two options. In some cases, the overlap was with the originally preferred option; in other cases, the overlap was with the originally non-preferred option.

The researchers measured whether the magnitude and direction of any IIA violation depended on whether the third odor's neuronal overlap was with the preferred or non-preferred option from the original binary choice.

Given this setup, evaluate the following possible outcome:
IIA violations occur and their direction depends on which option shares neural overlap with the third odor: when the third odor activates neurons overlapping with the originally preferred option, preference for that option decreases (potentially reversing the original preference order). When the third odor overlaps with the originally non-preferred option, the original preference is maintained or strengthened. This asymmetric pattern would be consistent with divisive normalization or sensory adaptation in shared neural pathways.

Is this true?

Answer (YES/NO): YES